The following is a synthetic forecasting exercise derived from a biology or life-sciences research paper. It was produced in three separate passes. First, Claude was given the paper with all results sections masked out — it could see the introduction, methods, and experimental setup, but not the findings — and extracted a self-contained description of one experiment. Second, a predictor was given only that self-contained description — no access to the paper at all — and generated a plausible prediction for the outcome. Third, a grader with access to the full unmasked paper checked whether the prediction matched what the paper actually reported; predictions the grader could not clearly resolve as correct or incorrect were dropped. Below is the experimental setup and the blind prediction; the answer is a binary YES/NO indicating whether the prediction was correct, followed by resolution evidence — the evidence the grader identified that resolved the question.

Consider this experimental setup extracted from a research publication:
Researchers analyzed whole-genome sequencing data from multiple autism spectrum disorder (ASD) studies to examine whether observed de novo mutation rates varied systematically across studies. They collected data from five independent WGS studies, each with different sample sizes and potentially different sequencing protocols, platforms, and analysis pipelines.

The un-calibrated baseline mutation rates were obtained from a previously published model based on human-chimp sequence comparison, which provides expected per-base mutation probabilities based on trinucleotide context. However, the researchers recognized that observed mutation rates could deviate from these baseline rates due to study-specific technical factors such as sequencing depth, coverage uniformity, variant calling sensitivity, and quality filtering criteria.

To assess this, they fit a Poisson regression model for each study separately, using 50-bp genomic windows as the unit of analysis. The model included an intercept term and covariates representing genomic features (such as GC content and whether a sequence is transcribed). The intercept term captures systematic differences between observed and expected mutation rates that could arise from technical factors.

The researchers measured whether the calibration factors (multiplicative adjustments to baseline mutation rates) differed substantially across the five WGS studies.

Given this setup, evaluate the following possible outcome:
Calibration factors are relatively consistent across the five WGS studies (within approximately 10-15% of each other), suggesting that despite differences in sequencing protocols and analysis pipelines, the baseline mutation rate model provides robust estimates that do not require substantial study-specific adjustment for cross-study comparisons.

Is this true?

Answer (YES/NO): NO